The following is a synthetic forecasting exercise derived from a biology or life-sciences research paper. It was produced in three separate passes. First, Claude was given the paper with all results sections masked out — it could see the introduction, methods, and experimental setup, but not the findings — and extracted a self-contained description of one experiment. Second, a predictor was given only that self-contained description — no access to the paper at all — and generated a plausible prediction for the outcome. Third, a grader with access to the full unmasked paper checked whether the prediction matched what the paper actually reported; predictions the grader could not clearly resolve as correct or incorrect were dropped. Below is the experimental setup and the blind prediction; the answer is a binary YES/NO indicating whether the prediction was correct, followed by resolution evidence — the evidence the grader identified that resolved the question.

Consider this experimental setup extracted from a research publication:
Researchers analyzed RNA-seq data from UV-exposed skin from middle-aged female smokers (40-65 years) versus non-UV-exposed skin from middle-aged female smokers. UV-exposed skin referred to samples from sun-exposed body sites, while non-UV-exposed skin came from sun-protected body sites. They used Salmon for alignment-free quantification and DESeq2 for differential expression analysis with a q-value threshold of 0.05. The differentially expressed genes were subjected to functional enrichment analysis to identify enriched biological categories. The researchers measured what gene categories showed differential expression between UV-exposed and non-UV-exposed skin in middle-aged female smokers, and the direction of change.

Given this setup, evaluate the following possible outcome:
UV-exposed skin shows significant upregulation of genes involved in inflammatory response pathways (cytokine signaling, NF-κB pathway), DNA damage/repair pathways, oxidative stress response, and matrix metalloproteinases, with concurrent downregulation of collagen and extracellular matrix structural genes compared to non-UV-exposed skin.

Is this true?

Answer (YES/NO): NO